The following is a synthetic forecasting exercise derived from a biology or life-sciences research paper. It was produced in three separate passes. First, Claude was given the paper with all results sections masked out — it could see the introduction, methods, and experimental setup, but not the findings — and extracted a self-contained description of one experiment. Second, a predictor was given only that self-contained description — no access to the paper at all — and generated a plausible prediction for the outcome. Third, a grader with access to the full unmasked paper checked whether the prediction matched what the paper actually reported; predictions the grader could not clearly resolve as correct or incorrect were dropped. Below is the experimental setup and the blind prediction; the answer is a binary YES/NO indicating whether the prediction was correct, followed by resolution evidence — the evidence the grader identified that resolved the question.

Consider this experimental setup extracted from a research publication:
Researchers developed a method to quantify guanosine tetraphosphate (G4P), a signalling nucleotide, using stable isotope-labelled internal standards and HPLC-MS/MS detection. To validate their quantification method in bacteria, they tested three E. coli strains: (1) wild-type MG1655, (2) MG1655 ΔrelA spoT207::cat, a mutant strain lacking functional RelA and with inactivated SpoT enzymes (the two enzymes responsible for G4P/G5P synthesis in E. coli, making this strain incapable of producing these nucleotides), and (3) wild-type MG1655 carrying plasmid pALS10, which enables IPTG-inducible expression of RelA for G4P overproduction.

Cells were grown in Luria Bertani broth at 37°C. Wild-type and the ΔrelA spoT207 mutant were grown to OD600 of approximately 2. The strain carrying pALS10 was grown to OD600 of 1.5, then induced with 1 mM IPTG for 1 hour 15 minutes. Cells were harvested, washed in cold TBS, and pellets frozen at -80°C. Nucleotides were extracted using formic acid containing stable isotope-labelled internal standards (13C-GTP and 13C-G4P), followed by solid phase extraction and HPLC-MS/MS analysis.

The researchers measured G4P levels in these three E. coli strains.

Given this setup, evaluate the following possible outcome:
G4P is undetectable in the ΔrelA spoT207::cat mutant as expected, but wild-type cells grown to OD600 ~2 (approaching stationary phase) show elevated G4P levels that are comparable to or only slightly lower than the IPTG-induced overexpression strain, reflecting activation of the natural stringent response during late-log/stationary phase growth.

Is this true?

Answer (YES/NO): NO